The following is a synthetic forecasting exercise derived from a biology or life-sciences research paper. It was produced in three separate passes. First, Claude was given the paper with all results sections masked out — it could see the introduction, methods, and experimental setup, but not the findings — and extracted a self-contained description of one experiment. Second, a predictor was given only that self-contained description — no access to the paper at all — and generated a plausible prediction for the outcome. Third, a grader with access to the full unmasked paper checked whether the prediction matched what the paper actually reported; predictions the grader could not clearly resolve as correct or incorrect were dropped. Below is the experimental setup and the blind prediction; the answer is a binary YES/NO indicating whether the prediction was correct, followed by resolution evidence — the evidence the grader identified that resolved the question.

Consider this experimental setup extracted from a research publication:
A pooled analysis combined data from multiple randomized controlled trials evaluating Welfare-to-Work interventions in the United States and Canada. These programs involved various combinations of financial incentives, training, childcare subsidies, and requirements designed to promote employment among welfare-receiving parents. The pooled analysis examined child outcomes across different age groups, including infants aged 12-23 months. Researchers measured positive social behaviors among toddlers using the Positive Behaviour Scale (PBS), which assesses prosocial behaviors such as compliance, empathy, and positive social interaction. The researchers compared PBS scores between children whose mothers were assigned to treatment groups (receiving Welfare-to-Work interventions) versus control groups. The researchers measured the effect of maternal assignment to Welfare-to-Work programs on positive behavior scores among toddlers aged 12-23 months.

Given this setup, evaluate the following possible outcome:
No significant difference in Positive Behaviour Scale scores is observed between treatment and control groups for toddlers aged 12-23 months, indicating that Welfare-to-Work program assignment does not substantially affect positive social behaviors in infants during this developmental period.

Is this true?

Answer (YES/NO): NO